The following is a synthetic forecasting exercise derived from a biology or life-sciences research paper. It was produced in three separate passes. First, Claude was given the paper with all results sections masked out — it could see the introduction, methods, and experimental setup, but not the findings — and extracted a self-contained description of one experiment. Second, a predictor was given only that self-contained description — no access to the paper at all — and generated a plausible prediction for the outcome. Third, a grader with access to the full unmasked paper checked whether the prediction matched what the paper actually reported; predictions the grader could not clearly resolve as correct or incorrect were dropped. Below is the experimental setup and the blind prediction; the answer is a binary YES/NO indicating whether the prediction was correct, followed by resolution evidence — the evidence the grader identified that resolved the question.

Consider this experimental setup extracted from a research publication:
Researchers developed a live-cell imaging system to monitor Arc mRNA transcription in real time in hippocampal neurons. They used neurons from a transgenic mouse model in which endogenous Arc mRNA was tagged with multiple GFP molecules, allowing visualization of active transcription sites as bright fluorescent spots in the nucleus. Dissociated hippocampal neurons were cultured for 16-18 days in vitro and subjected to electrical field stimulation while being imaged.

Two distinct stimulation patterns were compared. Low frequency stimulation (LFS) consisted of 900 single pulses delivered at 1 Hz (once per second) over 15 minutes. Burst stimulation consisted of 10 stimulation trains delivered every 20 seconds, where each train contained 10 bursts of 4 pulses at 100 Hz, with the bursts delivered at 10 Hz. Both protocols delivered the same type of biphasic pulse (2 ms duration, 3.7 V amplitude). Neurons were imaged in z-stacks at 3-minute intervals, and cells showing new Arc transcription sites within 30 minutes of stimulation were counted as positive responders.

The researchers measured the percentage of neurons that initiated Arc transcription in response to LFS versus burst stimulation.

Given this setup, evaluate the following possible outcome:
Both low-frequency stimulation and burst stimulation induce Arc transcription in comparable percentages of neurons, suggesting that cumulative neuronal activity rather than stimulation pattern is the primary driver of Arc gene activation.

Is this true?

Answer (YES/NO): NO